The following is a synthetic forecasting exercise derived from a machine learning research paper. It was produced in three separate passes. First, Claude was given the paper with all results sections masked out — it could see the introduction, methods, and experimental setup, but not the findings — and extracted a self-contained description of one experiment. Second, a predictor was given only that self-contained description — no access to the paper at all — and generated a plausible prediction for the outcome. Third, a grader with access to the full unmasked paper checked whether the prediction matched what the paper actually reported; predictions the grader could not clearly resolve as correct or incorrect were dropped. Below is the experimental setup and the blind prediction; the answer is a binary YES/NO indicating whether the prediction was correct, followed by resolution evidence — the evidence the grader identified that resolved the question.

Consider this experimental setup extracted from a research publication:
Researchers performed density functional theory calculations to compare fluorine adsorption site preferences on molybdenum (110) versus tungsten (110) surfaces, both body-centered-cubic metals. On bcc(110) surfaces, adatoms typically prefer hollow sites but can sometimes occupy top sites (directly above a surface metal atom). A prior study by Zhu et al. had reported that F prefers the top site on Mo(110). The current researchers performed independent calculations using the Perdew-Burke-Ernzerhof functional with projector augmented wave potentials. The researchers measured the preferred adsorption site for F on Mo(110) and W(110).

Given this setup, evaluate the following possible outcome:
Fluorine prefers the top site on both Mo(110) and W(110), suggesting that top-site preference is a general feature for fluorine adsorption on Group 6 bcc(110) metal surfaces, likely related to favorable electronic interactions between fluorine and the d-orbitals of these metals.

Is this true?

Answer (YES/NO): NO